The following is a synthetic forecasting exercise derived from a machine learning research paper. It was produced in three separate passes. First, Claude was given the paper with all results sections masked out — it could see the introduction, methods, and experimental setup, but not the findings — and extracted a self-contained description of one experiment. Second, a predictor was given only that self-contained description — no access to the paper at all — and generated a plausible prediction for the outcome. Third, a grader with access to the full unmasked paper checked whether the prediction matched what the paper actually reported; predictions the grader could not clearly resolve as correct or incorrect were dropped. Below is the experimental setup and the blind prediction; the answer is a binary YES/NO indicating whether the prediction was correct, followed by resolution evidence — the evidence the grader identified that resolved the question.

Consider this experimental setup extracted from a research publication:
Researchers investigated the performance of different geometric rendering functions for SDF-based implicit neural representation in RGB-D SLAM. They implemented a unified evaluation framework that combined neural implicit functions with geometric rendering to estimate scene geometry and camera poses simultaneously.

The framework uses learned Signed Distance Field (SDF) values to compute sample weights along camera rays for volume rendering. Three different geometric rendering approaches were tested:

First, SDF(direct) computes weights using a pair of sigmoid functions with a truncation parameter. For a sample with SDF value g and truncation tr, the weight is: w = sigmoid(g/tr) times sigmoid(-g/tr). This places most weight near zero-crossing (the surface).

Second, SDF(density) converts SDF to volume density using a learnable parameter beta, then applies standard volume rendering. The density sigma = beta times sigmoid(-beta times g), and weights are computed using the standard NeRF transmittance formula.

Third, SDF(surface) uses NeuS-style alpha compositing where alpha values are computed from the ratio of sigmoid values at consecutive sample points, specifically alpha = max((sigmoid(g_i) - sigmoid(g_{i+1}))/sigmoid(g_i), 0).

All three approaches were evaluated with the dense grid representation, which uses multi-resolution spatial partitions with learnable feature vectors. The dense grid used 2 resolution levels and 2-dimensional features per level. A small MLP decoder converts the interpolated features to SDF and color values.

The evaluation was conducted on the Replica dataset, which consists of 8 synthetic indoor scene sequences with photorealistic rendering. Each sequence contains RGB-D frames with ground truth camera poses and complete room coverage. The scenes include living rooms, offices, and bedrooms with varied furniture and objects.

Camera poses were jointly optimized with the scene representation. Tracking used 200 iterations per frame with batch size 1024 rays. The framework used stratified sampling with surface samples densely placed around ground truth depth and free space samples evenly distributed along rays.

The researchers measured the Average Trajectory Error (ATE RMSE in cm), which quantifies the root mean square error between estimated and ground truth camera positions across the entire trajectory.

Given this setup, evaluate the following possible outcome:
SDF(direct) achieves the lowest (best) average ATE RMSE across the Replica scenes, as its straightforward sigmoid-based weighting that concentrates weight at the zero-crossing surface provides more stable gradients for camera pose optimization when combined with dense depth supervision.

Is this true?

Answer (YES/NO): NO